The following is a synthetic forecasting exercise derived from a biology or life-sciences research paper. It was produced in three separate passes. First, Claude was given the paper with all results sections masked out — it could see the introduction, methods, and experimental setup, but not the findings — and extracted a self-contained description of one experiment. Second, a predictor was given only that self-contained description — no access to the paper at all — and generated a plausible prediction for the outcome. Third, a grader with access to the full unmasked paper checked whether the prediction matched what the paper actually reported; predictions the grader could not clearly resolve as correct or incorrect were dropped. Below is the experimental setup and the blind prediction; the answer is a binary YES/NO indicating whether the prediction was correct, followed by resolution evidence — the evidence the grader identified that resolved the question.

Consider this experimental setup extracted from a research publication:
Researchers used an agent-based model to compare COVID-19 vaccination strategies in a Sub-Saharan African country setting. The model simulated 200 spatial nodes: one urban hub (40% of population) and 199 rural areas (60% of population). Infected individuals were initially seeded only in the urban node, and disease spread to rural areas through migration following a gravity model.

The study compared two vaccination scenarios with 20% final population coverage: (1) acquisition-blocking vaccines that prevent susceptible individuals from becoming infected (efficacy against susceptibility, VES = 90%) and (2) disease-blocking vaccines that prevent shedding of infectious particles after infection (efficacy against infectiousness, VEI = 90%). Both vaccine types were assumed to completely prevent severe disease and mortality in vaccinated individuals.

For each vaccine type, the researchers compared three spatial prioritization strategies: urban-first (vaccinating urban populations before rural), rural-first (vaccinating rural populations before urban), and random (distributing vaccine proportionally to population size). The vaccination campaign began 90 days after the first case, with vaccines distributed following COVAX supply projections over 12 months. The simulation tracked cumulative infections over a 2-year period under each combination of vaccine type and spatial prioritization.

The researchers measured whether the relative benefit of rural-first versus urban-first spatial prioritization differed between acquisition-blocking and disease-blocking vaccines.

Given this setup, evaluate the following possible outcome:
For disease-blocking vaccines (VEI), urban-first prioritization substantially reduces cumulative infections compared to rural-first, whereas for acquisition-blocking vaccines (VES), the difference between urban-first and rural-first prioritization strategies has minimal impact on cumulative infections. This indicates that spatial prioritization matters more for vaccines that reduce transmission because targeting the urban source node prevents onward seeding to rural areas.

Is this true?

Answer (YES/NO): NO